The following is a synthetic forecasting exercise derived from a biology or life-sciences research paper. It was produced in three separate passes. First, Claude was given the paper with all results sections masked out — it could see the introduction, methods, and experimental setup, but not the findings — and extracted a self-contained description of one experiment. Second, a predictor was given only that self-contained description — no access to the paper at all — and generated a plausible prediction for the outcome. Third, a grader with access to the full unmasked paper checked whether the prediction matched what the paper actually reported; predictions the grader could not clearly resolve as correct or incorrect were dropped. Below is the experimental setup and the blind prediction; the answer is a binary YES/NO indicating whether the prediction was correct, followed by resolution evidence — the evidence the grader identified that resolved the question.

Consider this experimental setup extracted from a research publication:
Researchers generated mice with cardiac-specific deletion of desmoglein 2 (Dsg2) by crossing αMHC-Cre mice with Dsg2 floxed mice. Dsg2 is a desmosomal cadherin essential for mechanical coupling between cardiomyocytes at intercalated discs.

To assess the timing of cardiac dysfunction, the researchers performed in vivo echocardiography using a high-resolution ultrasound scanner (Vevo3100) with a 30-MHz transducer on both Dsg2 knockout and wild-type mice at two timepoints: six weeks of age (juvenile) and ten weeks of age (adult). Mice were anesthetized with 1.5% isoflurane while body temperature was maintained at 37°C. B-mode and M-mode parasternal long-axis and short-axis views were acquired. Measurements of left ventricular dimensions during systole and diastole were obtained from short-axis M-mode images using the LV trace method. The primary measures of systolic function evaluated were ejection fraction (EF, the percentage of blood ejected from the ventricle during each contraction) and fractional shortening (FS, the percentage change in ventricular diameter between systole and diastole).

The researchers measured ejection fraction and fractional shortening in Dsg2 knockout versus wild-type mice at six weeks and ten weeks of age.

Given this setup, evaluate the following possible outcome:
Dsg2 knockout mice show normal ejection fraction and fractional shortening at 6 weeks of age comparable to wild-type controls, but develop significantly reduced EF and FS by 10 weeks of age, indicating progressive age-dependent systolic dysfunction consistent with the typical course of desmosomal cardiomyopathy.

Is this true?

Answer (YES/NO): YES